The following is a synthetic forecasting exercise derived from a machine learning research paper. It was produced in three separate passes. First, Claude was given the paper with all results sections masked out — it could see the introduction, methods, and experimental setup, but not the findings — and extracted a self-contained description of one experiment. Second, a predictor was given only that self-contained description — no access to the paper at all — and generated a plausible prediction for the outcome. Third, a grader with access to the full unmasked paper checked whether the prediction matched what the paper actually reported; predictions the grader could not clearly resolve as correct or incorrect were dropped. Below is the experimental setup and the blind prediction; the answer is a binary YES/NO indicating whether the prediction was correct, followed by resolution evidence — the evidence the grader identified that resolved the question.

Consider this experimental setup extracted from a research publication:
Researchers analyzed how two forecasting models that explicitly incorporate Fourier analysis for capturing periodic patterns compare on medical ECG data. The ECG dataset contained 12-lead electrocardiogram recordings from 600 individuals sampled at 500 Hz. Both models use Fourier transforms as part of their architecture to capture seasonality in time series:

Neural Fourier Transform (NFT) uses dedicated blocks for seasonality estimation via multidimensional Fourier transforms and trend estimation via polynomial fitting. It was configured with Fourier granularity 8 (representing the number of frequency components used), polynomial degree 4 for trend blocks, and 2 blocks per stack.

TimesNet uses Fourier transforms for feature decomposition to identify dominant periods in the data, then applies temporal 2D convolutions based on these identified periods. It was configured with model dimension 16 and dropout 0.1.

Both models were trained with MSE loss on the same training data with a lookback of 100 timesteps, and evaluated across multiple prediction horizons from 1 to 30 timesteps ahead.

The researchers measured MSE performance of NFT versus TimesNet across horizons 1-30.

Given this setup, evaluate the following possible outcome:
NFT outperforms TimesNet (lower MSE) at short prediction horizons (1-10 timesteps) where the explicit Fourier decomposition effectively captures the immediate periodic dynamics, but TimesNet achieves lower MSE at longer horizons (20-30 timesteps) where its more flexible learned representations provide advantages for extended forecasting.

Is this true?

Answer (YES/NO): NO